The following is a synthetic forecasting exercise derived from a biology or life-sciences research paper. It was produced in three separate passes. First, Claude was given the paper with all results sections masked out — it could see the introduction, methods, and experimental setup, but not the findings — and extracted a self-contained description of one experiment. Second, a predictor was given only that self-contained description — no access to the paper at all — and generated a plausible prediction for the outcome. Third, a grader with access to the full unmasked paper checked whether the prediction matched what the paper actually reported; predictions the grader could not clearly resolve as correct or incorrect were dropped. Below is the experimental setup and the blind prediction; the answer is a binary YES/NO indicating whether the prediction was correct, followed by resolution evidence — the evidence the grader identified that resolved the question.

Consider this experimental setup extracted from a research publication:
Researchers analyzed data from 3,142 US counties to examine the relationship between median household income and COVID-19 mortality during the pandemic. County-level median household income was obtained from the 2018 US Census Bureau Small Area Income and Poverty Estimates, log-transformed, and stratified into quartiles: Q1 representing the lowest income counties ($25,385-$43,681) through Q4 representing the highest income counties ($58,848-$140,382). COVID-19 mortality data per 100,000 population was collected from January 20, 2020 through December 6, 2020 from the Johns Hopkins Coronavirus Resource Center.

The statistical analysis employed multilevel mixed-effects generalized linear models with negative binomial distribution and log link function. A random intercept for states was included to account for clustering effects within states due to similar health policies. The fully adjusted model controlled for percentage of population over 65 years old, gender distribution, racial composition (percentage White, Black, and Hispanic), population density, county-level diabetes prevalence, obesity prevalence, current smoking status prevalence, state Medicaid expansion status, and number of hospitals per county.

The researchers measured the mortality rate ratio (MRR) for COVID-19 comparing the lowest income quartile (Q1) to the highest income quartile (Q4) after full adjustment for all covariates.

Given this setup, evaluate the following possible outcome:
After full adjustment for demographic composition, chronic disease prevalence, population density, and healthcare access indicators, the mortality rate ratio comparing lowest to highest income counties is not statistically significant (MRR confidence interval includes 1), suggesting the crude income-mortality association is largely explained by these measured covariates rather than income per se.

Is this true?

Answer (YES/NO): NO